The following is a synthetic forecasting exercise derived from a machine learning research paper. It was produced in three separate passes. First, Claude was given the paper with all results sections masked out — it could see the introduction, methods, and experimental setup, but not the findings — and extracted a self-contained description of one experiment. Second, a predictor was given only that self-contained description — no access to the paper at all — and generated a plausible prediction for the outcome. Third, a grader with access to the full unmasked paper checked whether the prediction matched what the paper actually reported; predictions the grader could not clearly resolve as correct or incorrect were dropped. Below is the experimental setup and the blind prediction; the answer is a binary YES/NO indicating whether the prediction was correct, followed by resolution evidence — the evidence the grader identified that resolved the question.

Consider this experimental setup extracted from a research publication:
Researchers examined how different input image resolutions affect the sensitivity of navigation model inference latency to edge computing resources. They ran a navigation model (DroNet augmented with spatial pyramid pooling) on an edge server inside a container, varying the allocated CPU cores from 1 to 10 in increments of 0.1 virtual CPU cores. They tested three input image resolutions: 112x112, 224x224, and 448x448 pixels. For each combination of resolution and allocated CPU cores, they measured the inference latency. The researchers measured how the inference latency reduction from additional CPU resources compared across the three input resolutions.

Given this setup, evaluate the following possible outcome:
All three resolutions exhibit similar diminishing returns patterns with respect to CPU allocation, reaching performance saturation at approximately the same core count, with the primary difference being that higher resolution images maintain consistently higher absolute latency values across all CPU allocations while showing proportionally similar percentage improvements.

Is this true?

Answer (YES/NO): NO